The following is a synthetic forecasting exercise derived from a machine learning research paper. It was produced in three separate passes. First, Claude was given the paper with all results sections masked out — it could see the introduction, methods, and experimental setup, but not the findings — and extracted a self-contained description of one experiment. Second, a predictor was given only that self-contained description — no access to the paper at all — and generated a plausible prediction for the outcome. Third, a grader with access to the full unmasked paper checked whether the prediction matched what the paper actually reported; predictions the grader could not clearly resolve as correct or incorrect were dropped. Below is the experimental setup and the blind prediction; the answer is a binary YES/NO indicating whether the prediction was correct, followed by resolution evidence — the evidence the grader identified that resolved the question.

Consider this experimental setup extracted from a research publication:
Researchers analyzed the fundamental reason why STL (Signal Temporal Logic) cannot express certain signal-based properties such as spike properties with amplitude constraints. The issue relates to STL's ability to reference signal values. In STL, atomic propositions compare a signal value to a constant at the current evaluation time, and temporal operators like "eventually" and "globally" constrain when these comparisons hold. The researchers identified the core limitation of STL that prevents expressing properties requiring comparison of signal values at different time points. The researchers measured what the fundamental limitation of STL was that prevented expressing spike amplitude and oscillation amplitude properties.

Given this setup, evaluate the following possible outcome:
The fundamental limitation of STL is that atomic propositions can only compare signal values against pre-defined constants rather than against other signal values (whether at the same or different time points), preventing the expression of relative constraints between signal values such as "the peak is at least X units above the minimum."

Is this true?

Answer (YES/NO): NO